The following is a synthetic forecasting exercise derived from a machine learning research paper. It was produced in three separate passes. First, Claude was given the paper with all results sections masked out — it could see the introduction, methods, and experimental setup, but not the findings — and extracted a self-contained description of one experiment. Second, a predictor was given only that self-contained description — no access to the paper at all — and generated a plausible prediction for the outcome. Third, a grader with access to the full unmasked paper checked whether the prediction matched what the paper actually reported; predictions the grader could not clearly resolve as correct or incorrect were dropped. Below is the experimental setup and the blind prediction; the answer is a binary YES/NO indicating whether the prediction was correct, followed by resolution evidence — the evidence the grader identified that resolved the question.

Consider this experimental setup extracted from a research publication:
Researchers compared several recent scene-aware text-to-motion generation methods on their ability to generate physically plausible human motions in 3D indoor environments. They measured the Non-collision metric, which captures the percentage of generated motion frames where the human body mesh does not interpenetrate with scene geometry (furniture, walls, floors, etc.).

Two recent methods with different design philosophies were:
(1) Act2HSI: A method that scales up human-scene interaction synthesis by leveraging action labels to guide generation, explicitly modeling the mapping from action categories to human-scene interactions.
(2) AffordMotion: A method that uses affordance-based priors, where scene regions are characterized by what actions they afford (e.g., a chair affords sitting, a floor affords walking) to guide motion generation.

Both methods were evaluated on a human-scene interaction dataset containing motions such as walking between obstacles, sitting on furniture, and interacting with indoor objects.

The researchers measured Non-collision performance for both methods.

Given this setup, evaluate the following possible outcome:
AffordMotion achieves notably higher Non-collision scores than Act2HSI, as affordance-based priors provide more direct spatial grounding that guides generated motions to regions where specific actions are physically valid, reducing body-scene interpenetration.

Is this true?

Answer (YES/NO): NO